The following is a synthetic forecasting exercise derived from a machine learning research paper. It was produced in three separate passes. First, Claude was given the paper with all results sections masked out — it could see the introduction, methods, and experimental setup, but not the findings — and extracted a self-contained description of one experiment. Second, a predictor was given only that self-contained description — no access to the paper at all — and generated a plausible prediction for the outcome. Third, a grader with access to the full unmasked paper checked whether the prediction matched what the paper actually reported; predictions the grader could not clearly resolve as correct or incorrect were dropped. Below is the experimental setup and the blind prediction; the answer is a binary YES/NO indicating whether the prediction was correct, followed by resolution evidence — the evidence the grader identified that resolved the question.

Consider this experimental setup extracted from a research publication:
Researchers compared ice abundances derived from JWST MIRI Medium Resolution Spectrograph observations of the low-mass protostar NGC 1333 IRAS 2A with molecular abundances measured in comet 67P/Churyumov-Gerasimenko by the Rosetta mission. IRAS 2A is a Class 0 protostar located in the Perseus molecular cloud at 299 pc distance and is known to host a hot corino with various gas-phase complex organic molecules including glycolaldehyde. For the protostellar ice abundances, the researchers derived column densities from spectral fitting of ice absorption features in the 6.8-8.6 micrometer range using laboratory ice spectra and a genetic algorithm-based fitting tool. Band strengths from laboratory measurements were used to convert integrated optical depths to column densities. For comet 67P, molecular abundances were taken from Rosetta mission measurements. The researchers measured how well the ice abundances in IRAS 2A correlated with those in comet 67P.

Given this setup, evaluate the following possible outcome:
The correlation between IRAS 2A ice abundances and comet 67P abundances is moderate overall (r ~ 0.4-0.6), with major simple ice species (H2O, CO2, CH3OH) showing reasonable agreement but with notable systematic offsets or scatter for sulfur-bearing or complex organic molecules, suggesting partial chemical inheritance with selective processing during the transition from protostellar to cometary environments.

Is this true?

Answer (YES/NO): NO